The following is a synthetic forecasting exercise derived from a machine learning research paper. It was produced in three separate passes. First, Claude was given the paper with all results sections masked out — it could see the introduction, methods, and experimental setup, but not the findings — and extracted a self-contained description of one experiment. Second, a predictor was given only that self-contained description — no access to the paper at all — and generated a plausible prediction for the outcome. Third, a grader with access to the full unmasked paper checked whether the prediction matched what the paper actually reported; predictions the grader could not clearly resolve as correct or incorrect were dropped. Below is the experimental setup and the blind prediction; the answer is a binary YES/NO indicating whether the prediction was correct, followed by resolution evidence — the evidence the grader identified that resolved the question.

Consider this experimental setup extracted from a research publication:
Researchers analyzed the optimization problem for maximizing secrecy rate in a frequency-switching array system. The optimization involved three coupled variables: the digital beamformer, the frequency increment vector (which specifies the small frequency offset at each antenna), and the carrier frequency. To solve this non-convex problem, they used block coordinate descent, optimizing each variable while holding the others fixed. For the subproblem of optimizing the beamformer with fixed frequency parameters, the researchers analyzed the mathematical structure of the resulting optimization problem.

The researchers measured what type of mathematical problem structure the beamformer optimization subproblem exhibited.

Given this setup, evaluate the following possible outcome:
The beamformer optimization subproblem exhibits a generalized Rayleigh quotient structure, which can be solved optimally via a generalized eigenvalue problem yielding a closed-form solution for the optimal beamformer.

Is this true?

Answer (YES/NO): YES